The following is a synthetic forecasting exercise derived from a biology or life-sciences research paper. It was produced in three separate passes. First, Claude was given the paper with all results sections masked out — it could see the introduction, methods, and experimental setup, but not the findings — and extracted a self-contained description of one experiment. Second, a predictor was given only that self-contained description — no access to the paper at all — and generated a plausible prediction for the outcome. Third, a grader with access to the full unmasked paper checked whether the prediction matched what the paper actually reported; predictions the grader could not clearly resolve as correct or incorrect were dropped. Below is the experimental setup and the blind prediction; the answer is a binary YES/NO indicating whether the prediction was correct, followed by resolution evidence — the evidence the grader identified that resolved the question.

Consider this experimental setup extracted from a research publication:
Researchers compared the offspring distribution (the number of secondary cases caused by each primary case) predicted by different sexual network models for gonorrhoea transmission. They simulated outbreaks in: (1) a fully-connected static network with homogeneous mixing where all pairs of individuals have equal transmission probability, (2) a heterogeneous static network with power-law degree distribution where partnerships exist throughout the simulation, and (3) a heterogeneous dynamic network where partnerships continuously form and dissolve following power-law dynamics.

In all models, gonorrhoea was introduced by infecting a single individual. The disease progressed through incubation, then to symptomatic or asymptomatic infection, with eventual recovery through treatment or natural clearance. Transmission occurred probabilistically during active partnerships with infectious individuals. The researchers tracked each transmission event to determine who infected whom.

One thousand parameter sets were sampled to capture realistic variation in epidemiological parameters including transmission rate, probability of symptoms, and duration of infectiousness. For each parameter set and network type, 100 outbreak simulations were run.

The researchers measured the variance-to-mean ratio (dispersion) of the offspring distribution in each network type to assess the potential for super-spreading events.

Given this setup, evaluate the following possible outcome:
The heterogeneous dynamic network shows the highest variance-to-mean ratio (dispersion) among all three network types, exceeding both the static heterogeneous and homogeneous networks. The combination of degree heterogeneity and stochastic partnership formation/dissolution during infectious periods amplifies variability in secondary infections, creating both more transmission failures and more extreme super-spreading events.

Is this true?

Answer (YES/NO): NO